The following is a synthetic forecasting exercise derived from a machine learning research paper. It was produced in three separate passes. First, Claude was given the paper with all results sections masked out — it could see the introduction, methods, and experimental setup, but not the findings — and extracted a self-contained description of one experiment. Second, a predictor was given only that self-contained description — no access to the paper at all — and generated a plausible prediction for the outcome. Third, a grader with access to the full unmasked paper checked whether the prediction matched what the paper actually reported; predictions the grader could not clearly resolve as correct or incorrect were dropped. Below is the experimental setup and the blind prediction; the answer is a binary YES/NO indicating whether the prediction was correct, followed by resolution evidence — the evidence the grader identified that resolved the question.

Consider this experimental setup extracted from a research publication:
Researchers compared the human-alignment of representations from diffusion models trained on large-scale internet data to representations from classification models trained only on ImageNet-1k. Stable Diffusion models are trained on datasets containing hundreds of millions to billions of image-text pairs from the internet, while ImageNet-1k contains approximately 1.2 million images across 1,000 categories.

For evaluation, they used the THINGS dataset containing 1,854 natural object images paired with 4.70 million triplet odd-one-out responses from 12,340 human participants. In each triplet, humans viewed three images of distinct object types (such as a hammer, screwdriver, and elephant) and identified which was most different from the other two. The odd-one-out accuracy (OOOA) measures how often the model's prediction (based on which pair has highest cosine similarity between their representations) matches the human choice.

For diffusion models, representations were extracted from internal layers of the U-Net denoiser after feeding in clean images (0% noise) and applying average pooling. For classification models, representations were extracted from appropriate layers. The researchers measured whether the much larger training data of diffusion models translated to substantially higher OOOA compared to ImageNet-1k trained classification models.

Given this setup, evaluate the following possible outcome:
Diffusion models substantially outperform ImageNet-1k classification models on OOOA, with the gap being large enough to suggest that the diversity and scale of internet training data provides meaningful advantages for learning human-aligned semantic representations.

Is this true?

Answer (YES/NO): NO